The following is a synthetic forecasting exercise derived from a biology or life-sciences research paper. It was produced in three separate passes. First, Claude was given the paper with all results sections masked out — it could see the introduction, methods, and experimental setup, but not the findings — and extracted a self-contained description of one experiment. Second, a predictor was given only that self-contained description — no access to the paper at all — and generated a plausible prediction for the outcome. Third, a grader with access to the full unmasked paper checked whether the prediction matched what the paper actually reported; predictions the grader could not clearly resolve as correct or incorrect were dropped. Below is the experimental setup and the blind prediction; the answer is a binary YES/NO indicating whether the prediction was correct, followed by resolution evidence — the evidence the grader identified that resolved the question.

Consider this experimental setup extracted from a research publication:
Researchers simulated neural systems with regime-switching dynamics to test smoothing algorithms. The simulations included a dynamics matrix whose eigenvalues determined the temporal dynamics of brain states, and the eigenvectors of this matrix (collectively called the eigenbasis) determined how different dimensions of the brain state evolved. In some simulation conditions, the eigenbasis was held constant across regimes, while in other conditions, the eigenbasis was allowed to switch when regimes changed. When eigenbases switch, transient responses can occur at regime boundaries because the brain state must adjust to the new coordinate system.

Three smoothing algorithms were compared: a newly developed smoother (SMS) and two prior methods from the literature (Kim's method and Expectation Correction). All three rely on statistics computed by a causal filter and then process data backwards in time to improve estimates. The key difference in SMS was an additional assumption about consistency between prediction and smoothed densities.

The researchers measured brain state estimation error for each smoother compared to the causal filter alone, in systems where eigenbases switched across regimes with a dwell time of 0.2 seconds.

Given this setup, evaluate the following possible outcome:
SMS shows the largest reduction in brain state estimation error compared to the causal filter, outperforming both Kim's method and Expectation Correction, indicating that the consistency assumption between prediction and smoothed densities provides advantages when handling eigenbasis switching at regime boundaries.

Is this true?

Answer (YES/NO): YES